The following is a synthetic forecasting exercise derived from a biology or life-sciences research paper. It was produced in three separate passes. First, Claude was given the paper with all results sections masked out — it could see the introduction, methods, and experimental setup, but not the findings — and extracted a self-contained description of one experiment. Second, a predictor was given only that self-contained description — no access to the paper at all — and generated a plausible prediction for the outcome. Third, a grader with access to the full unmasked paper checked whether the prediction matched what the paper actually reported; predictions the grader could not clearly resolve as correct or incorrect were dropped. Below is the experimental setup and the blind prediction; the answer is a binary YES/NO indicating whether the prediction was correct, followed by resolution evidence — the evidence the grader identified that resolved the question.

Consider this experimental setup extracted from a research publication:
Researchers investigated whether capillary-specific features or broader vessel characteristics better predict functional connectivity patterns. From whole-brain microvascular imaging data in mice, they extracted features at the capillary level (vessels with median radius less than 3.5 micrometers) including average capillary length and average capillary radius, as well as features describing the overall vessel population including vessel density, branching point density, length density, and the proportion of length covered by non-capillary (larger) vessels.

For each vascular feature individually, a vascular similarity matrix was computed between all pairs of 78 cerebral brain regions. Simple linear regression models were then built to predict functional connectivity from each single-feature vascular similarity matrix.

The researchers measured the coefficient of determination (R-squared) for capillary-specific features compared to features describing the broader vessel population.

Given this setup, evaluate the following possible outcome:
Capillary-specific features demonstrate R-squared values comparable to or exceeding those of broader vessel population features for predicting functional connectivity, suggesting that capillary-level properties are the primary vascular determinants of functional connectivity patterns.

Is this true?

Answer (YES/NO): YES